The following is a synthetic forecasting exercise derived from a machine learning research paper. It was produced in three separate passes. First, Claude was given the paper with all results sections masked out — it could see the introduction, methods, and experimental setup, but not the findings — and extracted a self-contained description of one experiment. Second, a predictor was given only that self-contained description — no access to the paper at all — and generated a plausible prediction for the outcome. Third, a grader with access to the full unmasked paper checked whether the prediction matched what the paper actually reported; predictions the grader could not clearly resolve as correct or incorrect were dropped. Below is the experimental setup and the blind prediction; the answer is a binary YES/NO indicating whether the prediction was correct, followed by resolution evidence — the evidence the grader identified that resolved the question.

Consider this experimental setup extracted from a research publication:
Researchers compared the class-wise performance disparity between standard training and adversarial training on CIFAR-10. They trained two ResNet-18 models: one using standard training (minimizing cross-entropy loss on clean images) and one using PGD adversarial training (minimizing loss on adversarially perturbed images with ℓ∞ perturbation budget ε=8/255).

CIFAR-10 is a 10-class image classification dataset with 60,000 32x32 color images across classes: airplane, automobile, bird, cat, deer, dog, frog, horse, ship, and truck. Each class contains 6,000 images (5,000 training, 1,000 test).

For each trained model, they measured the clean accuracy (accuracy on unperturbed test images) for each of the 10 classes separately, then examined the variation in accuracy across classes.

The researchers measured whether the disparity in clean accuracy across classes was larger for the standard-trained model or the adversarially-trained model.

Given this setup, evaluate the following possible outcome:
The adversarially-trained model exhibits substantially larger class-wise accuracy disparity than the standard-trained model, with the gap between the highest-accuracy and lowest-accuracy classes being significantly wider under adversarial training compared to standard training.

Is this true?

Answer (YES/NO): YES